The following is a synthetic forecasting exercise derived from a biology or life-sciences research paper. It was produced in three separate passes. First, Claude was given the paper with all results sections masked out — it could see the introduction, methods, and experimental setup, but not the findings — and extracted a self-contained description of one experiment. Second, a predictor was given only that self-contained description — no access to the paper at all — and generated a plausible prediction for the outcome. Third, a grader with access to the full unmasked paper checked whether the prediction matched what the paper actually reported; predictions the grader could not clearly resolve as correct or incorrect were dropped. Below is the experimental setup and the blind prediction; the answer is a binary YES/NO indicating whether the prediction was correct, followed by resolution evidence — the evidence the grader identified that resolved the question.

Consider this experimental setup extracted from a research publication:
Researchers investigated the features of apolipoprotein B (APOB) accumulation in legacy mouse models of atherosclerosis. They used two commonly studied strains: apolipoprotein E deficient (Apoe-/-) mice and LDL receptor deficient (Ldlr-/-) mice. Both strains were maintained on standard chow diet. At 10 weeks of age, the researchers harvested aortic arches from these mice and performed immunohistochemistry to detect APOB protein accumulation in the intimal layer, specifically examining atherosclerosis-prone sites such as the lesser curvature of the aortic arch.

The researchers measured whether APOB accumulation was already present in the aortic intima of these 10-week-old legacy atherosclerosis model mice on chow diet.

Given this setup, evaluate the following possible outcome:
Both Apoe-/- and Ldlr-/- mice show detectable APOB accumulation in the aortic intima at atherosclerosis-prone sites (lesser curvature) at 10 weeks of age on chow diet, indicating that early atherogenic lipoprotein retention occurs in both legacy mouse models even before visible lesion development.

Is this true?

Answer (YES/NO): YES